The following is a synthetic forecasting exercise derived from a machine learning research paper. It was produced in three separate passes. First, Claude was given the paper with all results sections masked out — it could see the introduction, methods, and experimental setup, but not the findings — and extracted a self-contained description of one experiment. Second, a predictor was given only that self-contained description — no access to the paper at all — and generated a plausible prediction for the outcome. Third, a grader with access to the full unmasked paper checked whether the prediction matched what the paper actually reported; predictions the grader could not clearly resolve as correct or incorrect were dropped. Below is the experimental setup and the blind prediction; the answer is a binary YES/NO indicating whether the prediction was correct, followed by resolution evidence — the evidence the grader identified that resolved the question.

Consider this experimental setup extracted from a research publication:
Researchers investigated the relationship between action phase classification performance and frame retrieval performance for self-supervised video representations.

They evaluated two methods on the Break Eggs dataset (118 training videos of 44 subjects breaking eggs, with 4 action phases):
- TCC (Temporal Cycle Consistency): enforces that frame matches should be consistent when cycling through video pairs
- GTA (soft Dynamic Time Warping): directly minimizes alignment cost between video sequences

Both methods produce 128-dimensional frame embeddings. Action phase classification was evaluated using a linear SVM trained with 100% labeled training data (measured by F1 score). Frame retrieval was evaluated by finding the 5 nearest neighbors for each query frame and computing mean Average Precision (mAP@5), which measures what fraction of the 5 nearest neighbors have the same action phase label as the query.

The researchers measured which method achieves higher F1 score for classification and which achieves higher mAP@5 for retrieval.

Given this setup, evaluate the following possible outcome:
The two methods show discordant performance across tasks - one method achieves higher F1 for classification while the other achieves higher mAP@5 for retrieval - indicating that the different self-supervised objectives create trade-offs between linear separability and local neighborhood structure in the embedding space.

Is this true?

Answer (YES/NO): YES